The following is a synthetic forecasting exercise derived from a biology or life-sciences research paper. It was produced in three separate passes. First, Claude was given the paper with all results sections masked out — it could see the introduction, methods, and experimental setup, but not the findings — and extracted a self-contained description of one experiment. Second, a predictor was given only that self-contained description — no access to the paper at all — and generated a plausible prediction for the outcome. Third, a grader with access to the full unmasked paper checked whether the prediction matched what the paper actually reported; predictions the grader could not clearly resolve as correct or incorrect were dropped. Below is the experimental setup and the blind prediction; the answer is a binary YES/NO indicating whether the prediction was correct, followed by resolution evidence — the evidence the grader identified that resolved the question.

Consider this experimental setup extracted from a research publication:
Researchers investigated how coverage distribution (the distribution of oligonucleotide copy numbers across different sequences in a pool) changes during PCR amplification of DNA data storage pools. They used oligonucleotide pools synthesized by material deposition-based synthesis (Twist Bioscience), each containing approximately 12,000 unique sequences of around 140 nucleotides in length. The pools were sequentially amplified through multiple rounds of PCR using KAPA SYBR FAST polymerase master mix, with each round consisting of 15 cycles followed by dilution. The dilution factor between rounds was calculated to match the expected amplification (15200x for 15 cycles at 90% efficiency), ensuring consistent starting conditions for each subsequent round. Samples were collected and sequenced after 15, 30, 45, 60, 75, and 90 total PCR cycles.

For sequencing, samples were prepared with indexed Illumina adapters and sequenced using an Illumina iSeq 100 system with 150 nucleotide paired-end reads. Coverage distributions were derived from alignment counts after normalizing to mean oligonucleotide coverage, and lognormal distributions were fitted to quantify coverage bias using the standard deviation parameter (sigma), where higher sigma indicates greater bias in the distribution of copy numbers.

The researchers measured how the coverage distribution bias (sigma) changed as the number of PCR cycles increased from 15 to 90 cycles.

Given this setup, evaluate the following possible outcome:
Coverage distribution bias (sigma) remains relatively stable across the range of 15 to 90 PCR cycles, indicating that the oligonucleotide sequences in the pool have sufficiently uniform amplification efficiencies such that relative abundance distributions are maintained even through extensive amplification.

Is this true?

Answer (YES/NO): NO